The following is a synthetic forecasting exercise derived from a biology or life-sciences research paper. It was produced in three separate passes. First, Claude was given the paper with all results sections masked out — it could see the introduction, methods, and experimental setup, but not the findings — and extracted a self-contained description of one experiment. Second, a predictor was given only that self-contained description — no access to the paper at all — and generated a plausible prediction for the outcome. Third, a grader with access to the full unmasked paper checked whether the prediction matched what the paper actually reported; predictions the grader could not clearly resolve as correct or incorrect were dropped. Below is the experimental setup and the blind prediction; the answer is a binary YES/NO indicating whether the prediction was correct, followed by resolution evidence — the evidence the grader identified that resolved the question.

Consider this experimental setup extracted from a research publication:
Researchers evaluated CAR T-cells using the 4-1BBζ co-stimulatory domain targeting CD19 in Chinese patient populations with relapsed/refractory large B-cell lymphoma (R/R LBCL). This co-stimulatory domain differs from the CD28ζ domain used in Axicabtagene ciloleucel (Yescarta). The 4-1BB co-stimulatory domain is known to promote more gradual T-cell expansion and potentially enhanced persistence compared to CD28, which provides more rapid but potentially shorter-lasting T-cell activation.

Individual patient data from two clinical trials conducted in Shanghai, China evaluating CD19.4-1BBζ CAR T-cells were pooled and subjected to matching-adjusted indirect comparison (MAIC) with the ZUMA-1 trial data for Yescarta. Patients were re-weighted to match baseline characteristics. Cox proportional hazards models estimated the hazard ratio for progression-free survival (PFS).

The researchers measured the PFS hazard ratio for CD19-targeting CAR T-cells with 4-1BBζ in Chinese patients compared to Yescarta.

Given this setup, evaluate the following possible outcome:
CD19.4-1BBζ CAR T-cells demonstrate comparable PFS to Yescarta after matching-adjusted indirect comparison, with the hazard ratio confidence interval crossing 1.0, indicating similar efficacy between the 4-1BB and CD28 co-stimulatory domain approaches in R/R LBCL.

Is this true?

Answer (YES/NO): NO